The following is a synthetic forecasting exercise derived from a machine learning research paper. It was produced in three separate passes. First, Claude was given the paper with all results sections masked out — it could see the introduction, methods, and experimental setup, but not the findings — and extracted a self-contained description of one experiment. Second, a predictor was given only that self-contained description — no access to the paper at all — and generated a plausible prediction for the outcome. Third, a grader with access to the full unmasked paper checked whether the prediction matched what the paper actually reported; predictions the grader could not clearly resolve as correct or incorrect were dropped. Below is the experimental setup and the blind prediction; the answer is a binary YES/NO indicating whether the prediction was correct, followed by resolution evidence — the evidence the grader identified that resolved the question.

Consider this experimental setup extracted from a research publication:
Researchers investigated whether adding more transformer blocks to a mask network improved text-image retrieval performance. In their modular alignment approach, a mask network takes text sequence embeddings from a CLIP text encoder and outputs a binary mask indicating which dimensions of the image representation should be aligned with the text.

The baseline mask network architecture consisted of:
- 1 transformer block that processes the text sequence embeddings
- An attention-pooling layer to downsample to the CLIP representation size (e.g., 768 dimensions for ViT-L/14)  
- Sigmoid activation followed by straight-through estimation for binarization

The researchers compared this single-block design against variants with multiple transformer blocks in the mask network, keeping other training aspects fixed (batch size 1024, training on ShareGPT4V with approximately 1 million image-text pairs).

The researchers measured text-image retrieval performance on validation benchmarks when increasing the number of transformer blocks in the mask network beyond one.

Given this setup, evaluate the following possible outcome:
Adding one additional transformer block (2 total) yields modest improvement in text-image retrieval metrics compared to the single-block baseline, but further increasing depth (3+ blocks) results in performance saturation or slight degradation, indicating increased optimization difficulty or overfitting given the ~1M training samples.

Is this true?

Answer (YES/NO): NO